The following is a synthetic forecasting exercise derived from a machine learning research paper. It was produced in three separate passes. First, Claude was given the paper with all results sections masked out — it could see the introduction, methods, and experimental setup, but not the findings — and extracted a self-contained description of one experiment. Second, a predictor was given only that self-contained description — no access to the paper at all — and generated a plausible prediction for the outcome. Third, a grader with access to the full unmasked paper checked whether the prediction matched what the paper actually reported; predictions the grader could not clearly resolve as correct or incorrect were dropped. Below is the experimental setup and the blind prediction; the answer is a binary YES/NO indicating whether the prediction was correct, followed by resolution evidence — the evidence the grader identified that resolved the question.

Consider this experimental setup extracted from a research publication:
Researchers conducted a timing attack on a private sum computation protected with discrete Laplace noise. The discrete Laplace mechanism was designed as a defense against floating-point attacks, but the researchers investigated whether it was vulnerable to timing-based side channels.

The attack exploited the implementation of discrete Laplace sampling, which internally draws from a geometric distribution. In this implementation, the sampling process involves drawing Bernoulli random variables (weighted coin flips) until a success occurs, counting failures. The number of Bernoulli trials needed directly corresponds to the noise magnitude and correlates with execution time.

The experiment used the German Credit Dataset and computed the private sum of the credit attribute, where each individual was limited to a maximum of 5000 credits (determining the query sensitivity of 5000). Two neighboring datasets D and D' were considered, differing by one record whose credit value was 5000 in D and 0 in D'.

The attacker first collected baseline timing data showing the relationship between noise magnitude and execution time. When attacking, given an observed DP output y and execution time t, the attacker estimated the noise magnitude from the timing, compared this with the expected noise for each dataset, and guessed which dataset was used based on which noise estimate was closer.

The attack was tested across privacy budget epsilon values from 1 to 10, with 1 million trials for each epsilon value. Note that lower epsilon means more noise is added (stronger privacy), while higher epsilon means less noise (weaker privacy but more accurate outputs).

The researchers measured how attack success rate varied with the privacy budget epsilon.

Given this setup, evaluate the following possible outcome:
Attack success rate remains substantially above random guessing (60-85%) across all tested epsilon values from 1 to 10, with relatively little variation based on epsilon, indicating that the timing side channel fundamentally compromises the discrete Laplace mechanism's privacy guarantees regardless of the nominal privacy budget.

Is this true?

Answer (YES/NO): NO